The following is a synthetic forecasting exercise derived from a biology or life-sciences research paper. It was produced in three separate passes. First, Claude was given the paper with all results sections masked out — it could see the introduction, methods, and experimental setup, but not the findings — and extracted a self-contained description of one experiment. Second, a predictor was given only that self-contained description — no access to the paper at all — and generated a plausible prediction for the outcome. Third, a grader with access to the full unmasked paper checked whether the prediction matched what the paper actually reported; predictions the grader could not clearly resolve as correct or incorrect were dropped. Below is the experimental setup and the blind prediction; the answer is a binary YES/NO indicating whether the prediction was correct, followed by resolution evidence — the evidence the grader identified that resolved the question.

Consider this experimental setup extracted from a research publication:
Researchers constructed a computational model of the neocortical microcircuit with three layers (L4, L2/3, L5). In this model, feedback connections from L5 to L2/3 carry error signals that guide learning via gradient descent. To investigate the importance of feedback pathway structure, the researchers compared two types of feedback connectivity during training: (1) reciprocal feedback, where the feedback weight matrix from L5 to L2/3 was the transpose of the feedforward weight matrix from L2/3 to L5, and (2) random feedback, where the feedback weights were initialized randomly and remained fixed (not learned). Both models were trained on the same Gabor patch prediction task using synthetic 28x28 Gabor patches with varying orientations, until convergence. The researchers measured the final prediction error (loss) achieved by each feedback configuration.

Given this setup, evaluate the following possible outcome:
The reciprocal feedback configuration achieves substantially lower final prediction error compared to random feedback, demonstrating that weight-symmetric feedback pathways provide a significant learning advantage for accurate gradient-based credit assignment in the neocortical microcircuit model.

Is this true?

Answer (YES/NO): NO